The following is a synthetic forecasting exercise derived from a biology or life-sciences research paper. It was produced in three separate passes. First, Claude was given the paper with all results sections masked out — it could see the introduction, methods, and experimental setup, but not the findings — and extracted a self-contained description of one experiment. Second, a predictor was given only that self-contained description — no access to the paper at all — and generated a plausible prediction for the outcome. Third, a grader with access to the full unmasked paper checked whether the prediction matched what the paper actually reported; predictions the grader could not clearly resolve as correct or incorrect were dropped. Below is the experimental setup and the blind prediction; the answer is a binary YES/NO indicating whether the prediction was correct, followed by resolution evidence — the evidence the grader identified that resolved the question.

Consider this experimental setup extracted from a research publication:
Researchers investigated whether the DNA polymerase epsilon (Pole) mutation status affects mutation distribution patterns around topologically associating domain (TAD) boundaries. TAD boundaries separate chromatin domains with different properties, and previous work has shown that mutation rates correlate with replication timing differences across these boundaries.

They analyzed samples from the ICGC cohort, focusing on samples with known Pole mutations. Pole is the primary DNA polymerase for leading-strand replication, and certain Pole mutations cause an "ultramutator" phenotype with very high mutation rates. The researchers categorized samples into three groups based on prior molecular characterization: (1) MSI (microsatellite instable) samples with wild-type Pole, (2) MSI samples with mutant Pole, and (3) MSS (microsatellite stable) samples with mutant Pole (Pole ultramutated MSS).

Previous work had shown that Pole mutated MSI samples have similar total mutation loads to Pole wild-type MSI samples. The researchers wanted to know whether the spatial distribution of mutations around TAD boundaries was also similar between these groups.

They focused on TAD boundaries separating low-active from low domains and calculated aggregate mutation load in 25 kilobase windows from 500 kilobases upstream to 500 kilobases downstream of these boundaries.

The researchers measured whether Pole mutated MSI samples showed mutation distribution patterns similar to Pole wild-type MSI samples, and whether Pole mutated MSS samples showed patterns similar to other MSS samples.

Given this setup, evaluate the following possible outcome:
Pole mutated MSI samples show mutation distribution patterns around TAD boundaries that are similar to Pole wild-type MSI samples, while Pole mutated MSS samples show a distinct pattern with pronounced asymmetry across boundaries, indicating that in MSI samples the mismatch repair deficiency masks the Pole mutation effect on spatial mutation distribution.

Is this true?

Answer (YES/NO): YES